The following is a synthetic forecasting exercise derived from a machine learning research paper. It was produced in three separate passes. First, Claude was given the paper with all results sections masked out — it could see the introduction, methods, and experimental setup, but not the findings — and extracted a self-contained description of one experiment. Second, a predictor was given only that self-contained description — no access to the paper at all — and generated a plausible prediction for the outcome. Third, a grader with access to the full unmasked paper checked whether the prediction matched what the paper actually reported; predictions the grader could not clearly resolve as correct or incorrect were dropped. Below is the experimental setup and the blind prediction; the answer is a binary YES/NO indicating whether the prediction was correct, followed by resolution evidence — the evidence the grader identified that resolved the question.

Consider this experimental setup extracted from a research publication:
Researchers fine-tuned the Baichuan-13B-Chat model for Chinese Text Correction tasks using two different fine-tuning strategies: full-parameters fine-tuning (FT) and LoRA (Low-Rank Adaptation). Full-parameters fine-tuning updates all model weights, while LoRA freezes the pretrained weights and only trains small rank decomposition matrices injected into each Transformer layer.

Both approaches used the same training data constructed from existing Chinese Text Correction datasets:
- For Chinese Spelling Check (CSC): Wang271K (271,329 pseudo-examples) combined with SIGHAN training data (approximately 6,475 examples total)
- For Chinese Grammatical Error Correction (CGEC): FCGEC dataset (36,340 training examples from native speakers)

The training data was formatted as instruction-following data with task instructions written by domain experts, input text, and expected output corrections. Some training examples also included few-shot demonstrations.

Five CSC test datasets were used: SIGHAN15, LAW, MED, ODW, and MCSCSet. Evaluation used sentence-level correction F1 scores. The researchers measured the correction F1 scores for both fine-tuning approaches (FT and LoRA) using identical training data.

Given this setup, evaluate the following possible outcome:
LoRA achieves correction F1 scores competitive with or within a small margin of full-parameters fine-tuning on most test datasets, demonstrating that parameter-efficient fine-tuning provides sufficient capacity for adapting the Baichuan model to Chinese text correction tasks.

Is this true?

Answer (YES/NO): NO